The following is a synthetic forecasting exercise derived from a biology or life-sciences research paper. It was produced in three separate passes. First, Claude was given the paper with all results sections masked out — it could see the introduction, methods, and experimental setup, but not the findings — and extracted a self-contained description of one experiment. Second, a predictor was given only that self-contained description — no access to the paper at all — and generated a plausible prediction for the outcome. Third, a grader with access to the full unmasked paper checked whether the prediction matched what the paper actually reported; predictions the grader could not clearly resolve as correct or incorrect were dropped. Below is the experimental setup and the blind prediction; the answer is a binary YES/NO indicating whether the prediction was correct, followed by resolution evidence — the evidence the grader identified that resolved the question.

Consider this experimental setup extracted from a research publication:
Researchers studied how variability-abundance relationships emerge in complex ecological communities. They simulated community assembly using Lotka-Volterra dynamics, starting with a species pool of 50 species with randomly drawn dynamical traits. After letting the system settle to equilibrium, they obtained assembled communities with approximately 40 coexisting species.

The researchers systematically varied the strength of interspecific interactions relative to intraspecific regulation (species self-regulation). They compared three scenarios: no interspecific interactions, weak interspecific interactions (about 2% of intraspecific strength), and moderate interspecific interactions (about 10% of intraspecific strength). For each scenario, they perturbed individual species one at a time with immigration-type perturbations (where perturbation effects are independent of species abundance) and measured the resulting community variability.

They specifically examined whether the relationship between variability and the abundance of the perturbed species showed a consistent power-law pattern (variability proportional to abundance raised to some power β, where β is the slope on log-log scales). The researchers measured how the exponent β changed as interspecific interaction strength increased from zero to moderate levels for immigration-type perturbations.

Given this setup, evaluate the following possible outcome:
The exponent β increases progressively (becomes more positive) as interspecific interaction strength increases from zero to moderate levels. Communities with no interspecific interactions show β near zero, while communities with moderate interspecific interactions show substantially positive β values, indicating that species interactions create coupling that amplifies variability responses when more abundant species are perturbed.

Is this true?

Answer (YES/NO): NO